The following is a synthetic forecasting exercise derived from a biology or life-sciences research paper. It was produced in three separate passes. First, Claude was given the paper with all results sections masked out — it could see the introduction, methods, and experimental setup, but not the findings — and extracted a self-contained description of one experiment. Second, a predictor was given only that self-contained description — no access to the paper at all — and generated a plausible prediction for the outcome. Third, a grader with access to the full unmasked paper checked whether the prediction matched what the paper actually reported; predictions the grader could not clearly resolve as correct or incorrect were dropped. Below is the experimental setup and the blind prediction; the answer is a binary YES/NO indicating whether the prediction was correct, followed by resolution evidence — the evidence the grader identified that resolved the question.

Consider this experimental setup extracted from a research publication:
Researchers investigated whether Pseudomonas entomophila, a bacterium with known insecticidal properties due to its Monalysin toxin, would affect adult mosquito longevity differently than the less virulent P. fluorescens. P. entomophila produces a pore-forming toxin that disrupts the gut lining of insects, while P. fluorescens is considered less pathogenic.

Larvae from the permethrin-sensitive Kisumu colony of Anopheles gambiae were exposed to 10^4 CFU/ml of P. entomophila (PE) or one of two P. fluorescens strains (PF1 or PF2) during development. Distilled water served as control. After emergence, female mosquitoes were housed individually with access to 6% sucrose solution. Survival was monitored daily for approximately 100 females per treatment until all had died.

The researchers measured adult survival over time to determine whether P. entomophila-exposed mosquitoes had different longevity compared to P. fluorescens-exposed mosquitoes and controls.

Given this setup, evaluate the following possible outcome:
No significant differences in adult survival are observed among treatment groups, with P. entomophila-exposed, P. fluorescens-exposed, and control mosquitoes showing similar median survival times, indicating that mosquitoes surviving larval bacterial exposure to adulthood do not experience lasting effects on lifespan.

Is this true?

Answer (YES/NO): YES